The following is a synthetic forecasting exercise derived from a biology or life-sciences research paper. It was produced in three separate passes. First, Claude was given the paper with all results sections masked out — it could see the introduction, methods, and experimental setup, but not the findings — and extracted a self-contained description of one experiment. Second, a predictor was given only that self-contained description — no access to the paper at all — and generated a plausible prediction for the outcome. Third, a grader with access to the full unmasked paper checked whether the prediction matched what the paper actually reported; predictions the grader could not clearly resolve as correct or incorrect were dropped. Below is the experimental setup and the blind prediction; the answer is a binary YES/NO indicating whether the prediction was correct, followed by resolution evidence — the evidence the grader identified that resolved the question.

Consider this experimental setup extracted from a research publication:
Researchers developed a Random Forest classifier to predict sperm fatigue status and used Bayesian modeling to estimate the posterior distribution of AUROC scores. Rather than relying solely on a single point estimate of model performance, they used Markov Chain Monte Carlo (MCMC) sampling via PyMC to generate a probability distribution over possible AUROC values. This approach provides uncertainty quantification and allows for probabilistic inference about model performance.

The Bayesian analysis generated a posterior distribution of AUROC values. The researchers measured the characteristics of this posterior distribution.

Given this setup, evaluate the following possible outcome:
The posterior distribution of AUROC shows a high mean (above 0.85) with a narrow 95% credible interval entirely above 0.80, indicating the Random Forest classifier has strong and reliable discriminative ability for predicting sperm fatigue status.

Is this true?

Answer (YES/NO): YES